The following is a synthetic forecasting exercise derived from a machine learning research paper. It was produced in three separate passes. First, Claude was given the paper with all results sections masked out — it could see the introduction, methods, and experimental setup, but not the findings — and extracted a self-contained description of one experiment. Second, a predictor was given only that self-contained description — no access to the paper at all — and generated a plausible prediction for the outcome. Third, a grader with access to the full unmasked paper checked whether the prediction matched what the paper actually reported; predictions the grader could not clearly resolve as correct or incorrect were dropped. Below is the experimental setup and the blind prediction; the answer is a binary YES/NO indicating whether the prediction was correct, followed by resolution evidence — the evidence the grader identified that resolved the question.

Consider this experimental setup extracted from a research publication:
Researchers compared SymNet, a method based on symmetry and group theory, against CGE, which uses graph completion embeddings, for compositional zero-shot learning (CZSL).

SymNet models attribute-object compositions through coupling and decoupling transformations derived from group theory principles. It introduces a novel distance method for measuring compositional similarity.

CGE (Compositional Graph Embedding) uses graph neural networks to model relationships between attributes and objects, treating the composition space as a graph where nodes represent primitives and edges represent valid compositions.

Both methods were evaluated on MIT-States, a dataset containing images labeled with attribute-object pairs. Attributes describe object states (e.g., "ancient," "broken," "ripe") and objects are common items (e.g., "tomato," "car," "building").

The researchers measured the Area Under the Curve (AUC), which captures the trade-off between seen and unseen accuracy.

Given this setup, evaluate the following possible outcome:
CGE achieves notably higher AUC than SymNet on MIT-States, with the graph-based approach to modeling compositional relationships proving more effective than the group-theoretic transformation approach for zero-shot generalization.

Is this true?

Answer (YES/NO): YES